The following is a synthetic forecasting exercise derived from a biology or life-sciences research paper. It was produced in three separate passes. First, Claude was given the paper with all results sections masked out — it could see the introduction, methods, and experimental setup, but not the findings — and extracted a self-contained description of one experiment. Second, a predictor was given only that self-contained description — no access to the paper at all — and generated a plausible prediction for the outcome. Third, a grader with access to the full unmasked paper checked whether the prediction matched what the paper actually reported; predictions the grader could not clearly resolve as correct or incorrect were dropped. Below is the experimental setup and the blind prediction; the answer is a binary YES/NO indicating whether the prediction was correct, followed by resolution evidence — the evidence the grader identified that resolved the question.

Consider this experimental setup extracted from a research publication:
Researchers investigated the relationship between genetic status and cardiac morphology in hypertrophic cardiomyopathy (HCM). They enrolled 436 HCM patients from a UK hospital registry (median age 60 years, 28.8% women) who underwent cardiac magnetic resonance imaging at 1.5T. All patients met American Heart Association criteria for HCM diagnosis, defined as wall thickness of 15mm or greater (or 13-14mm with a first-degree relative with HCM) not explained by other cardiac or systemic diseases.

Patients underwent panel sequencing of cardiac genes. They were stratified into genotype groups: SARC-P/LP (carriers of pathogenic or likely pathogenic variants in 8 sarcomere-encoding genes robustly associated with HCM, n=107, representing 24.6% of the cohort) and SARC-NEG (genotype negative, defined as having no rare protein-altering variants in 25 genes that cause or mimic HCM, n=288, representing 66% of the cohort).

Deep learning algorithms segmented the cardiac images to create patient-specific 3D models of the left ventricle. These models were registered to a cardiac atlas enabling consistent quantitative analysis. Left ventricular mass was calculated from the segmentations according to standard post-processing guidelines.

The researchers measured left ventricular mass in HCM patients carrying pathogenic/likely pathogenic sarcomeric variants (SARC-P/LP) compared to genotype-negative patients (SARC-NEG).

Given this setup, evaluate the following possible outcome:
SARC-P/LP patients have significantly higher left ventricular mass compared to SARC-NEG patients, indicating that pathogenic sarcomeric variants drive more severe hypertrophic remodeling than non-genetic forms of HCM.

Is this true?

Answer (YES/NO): NO